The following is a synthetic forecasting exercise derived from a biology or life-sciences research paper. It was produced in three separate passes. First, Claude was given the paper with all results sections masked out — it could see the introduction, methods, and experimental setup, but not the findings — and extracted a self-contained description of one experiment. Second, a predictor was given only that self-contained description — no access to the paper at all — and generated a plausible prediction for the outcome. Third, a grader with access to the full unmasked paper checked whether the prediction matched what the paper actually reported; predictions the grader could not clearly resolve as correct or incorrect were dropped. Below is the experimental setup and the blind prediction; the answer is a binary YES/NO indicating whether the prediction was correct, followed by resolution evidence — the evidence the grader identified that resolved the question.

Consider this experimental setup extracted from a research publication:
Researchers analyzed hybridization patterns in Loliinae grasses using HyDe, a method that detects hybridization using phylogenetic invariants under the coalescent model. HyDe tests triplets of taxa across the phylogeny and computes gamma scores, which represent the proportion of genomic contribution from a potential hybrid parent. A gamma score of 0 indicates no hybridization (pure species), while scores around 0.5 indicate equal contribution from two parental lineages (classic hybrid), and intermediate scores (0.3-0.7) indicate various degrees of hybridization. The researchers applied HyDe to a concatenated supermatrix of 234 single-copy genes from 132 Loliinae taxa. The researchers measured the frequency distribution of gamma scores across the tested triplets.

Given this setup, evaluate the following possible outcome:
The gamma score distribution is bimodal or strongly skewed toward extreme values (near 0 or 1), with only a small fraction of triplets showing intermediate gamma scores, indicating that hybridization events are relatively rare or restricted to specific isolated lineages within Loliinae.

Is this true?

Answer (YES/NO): NO